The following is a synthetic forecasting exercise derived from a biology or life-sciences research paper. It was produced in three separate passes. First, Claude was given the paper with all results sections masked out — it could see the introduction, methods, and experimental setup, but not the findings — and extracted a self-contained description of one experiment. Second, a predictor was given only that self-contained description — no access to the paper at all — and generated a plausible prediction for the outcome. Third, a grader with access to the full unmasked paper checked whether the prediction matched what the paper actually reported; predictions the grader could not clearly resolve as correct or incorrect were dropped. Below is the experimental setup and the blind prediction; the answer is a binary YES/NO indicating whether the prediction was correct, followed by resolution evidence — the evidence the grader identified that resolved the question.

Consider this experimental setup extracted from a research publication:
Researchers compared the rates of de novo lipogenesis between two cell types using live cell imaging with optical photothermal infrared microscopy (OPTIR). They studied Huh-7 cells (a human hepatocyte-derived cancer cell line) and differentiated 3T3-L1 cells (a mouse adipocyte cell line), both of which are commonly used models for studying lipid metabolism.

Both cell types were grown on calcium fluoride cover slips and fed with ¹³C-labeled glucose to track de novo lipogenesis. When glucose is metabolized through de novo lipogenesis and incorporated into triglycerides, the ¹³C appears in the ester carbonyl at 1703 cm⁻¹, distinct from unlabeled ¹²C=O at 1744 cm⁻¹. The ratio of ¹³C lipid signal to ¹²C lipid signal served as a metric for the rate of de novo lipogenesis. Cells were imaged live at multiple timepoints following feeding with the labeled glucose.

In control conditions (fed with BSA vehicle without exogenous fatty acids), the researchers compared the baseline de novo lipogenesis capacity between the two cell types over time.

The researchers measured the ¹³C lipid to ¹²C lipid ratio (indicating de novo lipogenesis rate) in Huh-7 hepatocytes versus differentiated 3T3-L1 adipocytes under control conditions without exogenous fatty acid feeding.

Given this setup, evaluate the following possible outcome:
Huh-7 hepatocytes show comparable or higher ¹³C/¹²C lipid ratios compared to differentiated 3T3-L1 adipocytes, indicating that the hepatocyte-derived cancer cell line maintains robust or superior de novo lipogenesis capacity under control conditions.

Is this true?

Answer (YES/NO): YES